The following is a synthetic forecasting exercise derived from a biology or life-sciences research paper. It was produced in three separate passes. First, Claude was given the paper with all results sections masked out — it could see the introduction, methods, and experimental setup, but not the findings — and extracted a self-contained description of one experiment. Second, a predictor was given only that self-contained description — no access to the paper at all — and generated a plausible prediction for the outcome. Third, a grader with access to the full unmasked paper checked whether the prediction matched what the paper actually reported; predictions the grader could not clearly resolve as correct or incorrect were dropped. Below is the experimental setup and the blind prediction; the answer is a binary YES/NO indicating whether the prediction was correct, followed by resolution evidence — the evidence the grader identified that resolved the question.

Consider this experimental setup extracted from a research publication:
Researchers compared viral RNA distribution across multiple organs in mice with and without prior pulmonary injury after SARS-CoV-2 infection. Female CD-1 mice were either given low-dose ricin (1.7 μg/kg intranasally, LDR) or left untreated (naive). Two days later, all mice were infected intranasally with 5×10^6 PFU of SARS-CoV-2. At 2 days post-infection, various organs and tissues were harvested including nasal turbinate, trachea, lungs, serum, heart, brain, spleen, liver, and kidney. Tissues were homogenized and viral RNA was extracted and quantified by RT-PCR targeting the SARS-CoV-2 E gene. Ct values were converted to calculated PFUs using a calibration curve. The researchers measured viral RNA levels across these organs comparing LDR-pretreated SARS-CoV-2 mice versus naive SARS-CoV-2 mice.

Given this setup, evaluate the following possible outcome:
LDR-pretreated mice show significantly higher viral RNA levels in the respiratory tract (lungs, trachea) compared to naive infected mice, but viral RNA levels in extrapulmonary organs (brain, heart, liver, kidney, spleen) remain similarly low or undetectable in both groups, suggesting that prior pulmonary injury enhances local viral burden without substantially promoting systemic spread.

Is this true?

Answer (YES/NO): NO